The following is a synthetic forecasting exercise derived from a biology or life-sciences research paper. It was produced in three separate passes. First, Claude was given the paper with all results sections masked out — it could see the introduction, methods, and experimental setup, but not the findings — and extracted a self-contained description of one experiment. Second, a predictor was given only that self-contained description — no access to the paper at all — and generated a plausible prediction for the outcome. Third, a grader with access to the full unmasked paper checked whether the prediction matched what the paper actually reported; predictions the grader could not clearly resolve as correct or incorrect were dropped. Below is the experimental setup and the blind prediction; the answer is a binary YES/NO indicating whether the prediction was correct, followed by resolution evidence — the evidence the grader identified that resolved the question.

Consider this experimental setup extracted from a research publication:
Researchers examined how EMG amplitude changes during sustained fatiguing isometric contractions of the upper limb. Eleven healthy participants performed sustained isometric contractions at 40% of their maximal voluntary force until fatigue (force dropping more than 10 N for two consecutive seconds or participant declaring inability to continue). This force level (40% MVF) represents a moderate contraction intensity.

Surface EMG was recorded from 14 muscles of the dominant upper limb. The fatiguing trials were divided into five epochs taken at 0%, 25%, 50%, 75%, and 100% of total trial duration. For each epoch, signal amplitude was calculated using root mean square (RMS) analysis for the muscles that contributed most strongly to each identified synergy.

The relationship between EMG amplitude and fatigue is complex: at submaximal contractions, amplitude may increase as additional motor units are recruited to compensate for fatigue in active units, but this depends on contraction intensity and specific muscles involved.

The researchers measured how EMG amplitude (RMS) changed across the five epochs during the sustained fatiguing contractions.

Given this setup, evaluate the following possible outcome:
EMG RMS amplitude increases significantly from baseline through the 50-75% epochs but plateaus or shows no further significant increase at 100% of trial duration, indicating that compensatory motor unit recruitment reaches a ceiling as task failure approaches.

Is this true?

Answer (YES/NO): NO